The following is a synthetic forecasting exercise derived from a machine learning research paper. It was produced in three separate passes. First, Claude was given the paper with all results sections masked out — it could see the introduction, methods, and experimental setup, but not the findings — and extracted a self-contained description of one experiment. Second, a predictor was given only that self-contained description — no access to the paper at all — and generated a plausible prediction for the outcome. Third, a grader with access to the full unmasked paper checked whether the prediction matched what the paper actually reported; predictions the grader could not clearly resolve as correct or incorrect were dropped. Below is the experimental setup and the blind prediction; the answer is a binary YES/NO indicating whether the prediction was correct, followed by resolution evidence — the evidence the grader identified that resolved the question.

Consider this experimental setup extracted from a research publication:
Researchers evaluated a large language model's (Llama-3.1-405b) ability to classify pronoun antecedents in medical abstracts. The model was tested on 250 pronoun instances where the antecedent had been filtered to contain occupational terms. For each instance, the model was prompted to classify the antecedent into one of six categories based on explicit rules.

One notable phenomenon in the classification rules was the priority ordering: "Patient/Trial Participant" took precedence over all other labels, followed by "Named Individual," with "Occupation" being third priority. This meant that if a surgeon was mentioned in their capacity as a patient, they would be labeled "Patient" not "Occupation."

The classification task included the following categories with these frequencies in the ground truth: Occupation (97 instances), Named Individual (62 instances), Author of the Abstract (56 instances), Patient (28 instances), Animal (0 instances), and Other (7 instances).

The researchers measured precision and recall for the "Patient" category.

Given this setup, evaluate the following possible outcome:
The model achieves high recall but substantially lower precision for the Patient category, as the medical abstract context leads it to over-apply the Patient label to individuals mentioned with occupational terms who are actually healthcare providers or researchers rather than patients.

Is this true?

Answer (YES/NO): YES